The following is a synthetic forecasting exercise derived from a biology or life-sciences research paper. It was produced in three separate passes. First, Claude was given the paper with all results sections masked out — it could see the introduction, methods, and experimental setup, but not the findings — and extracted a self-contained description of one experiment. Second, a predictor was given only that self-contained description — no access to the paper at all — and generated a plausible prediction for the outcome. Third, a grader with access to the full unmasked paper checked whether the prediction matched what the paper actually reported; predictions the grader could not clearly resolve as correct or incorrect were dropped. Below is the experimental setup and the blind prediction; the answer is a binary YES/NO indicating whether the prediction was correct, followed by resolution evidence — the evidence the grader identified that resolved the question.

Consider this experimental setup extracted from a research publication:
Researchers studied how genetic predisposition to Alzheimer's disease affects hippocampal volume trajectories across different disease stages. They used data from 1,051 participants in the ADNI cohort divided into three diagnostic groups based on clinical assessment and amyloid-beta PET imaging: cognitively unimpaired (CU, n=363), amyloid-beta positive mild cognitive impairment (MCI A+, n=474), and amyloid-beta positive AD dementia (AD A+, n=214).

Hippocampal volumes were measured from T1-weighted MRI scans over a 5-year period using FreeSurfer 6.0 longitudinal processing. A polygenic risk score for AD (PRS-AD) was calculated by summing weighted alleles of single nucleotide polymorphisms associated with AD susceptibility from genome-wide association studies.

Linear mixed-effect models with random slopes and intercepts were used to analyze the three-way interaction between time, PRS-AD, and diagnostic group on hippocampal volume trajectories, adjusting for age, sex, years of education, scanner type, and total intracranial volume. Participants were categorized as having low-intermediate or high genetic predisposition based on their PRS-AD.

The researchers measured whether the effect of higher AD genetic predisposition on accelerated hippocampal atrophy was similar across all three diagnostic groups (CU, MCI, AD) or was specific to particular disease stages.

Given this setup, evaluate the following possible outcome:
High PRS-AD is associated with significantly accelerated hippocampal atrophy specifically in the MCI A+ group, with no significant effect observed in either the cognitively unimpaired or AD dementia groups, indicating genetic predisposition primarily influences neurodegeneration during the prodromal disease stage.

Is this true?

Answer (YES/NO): YES